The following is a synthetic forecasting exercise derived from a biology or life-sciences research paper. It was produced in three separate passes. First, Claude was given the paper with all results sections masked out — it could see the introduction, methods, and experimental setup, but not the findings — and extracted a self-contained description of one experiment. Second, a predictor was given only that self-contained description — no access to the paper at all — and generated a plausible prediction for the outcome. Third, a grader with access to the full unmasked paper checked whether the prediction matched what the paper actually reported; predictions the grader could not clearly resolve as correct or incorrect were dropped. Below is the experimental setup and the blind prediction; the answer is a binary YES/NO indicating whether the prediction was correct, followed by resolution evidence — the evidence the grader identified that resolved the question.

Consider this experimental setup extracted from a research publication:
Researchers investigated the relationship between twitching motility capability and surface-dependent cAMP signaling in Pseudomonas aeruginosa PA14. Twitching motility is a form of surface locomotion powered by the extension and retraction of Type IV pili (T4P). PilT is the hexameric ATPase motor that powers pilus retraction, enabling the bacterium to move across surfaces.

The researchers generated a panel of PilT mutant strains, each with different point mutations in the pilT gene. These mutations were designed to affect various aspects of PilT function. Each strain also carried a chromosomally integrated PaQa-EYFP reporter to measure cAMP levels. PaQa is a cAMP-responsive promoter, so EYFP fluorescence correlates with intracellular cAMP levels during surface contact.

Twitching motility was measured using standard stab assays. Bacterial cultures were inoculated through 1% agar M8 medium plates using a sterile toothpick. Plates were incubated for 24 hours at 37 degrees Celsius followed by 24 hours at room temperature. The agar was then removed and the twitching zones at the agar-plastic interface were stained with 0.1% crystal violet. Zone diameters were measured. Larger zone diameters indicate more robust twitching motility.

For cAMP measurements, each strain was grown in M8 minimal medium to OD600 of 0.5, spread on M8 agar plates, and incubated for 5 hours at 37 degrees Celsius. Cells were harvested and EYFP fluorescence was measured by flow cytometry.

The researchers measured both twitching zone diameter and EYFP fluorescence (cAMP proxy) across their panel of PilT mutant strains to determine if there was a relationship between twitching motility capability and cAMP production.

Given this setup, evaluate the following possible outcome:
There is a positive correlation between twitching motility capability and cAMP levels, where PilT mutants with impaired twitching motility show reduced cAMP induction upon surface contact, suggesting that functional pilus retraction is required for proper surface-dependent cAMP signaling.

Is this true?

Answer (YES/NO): YES